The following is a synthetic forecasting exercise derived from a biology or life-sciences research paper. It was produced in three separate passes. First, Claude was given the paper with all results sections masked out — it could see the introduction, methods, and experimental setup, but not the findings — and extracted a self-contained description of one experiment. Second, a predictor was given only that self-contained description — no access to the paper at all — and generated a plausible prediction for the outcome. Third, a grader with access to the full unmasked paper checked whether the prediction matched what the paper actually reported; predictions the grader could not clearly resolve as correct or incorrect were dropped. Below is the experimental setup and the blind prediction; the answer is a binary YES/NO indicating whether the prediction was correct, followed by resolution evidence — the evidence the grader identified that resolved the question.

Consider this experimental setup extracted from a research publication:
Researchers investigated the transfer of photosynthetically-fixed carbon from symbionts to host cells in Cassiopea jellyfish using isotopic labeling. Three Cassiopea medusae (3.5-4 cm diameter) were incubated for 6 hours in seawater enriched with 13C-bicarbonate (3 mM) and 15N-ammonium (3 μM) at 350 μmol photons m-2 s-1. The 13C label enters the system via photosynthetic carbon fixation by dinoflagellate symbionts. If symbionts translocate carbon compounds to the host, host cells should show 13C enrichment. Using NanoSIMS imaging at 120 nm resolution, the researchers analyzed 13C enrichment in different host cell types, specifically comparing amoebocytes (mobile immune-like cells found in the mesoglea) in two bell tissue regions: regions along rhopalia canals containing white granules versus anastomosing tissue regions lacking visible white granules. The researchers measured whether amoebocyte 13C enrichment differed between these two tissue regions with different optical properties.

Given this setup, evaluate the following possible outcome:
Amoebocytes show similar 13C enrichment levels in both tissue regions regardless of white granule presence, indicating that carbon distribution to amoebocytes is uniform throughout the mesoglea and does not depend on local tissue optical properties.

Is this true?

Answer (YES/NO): YES